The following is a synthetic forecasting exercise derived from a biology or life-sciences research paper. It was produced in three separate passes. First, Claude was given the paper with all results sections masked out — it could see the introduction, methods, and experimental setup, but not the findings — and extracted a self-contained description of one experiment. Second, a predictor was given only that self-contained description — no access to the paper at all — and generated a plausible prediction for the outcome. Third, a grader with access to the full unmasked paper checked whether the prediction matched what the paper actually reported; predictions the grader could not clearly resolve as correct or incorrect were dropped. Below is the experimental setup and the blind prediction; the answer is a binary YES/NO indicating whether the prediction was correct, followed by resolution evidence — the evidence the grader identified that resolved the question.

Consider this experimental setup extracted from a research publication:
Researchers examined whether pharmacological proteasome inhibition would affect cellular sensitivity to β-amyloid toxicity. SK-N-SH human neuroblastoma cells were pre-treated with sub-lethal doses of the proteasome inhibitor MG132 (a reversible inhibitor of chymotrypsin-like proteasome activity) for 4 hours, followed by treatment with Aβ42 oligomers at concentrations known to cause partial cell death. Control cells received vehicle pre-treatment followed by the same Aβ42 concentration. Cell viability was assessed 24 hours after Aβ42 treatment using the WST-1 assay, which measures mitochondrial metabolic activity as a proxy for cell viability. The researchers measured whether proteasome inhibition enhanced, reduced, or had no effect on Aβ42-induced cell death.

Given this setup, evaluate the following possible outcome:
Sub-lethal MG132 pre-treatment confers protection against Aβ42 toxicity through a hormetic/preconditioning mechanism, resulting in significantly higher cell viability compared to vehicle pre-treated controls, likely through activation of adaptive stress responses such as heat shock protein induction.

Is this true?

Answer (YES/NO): NO